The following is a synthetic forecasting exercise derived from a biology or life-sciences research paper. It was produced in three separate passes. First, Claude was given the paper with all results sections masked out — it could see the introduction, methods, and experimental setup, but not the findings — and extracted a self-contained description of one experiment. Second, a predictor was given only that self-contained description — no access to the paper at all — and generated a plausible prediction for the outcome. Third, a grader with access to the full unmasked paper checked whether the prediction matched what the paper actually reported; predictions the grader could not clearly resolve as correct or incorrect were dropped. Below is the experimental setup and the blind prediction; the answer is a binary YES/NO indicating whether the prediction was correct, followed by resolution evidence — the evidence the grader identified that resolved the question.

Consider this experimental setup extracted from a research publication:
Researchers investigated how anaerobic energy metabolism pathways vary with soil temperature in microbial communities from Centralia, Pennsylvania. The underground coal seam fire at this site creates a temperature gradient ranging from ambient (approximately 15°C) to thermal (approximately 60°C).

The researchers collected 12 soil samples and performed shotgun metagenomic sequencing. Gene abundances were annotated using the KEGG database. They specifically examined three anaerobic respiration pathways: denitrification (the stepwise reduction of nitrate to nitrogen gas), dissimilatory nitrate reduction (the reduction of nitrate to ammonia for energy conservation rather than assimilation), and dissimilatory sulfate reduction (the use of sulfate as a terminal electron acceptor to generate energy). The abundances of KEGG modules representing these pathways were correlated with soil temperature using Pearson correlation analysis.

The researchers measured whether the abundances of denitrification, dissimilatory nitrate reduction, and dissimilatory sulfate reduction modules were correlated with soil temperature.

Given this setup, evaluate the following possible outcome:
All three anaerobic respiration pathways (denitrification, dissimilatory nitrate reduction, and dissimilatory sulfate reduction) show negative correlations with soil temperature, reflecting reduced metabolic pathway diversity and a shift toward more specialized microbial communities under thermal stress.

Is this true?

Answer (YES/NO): NO